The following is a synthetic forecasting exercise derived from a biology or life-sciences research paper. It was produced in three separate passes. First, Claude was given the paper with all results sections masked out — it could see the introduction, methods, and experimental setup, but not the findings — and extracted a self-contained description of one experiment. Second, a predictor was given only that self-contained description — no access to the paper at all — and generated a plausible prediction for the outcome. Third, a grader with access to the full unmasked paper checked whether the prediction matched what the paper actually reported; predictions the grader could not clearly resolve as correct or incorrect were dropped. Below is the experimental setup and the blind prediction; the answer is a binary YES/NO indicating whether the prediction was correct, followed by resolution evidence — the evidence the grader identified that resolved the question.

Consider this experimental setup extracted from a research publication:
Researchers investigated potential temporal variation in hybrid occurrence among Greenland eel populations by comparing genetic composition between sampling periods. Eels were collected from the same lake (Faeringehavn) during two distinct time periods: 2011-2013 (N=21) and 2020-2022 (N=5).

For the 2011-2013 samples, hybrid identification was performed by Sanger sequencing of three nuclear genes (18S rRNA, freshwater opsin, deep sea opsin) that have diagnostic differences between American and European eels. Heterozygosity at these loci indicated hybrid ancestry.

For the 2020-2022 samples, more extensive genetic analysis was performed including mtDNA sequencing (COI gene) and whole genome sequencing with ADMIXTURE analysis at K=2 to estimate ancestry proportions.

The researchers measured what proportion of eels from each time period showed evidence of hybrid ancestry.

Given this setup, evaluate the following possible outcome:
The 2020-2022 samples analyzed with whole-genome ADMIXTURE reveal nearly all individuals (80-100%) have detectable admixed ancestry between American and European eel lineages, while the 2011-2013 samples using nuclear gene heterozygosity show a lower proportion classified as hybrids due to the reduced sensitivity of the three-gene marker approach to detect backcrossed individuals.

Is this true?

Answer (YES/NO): NO